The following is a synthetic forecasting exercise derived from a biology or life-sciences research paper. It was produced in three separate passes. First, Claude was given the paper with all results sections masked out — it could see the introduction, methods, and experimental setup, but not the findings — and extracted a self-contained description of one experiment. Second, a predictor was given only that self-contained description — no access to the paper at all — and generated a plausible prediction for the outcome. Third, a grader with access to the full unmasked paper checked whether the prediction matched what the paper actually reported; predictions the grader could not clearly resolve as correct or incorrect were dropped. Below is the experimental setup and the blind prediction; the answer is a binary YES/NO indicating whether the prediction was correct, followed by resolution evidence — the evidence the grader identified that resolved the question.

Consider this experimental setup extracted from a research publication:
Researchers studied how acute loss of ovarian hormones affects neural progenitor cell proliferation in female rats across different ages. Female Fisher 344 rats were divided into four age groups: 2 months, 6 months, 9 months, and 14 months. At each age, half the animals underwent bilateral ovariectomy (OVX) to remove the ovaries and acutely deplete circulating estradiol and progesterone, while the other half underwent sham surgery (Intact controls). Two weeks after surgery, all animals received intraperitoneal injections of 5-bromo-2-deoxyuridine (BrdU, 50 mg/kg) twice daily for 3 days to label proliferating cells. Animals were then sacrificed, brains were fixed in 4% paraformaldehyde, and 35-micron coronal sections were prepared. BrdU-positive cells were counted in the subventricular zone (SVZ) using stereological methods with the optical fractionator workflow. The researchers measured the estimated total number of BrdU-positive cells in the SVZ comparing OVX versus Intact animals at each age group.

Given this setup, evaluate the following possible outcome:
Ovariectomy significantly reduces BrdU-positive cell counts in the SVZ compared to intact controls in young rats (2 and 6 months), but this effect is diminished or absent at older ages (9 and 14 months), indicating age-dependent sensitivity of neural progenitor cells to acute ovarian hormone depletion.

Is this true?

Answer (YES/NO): NO